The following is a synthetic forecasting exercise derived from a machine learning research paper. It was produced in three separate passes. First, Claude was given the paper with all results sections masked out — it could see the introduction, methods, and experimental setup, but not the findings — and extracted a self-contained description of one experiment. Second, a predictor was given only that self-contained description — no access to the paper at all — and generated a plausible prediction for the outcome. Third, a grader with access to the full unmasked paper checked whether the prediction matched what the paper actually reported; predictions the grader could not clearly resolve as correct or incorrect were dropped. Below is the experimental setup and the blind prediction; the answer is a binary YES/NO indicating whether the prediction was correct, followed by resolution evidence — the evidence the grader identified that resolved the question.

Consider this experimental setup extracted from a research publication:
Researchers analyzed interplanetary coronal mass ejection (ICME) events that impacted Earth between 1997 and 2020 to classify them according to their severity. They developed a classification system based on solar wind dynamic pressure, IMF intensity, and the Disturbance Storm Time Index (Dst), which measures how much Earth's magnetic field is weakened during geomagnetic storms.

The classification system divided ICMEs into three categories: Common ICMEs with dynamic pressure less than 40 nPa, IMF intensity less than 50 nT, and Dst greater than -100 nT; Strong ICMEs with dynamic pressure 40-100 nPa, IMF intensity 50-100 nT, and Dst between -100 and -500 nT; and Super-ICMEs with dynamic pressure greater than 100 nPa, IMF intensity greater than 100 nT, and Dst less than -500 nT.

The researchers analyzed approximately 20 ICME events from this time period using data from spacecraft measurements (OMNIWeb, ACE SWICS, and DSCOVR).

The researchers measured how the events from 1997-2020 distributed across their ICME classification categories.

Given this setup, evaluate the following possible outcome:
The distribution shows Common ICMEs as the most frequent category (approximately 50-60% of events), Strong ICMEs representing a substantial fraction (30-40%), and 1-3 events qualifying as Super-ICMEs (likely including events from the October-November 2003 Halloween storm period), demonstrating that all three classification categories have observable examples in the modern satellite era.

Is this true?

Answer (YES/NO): NO